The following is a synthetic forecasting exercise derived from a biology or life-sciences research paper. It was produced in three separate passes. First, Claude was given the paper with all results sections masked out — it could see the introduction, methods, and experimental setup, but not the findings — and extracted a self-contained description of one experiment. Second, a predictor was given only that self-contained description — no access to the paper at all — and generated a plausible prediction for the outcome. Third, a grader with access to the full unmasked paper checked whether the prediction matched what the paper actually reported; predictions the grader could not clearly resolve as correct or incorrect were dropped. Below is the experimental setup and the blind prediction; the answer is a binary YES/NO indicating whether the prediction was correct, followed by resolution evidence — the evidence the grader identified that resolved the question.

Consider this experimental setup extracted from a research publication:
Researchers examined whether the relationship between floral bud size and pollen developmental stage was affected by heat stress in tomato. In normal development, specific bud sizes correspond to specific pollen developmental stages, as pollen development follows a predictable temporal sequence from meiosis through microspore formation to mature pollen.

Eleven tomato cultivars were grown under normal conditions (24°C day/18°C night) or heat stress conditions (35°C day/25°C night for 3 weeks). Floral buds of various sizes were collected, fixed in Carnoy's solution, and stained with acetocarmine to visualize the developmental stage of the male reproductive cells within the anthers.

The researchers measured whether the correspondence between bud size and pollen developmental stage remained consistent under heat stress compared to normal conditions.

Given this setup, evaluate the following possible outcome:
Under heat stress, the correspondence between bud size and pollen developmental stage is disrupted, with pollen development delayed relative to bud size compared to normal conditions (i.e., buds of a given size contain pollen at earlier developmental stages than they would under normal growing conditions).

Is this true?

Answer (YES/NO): NO